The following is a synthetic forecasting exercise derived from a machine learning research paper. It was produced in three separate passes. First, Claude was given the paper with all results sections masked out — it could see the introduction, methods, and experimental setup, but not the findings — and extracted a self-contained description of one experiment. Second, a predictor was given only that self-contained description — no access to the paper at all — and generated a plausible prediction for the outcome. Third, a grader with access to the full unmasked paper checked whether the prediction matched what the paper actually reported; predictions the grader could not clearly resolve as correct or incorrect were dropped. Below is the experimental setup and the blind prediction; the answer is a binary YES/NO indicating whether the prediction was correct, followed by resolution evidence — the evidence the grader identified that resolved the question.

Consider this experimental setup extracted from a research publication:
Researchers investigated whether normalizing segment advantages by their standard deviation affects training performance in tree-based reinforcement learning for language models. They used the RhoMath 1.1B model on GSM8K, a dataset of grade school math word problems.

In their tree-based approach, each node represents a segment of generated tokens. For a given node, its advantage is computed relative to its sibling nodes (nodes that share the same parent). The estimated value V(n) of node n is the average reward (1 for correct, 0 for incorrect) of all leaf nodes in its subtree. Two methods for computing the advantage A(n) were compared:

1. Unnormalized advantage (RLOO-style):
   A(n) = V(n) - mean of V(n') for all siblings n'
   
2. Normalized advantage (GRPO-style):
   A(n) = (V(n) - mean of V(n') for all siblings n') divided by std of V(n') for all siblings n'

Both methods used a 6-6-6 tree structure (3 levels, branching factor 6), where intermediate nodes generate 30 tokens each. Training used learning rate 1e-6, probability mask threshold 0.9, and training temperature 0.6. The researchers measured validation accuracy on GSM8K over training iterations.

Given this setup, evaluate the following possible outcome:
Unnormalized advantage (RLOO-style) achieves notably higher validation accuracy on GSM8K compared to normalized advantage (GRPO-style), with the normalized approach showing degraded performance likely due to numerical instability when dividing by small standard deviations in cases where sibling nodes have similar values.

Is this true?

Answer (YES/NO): NO